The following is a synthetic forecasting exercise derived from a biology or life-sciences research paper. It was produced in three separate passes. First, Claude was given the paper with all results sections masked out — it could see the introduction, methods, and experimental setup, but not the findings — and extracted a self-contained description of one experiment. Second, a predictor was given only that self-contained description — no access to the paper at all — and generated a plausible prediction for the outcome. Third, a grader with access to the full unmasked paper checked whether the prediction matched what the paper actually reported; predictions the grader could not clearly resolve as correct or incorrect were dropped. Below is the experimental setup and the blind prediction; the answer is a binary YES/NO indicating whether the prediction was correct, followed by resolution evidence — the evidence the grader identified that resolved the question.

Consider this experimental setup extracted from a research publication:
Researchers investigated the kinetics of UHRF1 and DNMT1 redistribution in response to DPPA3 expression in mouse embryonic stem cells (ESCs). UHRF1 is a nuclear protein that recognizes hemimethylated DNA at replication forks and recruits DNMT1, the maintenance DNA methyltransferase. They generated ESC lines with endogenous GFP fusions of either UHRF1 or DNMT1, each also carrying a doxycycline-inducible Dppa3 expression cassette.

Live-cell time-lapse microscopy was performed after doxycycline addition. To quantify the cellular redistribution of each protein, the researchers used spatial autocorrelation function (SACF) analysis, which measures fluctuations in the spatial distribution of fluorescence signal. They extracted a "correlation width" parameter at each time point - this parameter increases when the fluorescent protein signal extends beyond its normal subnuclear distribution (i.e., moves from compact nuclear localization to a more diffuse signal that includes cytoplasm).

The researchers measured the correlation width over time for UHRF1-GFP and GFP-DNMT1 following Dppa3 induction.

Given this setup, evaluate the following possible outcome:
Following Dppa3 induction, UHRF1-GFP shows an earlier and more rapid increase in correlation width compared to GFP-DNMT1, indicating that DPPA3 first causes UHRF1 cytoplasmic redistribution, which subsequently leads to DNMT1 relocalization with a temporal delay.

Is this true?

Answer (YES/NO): NO